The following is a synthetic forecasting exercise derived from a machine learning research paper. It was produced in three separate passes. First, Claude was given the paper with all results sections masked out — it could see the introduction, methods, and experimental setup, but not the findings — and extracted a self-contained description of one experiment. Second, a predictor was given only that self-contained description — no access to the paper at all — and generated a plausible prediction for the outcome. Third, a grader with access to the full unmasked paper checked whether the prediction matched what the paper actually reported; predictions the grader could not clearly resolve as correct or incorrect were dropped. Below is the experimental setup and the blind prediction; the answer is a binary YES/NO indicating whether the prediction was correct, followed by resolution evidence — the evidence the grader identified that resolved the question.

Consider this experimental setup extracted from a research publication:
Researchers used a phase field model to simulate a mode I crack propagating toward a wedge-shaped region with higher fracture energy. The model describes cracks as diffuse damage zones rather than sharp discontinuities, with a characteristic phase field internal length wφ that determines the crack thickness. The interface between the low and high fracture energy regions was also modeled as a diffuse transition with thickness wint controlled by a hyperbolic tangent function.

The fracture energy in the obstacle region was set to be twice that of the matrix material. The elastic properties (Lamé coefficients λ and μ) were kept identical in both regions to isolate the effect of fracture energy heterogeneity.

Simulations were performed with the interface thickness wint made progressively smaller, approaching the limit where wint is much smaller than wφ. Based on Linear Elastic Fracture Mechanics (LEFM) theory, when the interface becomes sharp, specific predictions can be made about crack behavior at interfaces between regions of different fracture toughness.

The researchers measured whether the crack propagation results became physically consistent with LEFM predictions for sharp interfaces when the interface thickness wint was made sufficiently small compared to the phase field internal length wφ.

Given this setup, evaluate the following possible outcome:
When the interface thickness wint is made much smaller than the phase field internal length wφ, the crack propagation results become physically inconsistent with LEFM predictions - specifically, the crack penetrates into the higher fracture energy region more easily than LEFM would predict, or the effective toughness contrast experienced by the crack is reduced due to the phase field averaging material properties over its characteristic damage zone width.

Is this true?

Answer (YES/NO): NO